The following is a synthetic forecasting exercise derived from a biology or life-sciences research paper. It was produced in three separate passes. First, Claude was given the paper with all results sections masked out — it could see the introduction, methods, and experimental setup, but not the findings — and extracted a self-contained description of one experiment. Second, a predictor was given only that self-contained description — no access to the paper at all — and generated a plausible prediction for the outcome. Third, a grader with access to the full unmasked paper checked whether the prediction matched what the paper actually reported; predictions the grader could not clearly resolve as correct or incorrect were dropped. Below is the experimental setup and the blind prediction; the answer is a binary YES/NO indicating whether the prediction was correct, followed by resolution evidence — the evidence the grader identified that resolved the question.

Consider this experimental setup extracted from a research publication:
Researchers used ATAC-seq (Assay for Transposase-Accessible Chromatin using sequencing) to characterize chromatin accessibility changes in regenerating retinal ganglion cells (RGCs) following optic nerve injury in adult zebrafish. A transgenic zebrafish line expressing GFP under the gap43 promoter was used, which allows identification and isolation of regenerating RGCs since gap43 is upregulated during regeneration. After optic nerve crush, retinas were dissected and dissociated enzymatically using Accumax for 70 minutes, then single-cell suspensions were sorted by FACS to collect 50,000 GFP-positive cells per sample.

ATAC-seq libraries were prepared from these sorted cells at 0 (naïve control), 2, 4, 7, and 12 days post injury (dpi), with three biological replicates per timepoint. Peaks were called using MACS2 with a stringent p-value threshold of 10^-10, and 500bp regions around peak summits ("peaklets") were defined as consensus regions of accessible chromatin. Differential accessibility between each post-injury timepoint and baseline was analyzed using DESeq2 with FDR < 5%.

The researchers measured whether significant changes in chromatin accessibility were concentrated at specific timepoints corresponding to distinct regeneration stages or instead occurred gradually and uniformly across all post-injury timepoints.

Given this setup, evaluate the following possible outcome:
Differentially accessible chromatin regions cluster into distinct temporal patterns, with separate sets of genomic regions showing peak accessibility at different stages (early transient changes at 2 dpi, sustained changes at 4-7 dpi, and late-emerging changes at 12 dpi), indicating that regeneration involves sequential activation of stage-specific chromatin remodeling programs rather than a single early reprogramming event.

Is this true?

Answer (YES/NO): NO